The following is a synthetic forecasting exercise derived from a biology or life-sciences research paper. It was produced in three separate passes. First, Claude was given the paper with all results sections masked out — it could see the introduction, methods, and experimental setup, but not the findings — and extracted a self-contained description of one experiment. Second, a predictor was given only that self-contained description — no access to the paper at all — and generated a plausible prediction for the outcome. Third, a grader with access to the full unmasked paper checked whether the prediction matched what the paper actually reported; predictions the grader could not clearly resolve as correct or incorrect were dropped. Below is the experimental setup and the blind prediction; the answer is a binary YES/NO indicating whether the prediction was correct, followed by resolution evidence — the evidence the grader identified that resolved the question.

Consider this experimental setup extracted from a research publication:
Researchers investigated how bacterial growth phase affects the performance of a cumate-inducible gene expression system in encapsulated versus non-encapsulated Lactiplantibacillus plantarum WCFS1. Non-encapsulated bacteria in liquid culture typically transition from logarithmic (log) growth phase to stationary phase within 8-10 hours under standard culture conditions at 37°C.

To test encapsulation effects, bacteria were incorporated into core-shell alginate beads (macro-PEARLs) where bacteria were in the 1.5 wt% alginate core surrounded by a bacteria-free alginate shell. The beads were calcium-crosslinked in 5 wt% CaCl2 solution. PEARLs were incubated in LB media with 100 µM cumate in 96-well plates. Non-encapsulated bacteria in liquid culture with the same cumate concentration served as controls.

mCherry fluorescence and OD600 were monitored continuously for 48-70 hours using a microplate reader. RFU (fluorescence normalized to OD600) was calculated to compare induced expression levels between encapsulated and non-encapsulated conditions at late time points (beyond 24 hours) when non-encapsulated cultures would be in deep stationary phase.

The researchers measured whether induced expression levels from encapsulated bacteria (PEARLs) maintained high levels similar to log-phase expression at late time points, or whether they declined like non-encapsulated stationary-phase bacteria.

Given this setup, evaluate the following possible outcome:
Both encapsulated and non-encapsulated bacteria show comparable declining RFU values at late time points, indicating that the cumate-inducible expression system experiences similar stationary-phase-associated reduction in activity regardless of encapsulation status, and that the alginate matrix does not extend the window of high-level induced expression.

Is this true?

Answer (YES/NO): NO